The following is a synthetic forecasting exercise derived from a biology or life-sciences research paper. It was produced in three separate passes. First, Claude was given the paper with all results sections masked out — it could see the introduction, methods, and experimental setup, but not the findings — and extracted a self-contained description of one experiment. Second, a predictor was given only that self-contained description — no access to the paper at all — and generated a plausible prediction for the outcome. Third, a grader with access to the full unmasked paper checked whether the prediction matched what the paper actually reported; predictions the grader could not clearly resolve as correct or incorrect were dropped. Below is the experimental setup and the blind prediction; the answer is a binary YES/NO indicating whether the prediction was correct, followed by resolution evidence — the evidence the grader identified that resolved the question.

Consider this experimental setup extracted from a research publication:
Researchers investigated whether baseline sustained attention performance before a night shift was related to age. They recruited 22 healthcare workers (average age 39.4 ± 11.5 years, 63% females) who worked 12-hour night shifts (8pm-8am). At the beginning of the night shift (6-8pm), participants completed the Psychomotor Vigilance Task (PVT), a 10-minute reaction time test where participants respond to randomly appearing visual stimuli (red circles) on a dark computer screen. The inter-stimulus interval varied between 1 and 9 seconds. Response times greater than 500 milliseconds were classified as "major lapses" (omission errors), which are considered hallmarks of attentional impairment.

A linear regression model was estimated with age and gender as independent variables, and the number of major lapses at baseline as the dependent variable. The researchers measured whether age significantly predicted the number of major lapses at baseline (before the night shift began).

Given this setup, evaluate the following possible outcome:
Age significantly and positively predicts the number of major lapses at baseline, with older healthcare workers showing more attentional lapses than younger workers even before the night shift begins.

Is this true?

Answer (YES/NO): YES